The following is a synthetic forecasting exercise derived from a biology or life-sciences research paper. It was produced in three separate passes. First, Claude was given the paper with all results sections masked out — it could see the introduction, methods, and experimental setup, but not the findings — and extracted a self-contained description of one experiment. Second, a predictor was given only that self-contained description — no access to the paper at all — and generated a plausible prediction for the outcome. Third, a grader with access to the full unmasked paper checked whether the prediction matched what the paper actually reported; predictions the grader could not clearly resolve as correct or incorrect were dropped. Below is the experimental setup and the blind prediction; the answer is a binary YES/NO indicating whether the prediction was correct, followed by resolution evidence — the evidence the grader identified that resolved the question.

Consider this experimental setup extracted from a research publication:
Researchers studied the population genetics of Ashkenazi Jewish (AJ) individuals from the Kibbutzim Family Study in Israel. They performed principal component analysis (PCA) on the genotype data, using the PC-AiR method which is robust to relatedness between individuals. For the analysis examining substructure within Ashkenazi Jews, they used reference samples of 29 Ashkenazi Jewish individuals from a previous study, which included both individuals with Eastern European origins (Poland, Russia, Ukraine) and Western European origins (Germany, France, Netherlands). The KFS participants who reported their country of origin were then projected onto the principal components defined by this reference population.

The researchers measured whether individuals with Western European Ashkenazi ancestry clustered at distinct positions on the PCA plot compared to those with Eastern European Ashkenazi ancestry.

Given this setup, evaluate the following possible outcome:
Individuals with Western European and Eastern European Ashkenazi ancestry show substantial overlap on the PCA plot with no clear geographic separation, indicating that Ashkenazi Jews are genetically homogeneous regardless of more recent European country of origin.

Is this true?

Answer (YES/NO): NO